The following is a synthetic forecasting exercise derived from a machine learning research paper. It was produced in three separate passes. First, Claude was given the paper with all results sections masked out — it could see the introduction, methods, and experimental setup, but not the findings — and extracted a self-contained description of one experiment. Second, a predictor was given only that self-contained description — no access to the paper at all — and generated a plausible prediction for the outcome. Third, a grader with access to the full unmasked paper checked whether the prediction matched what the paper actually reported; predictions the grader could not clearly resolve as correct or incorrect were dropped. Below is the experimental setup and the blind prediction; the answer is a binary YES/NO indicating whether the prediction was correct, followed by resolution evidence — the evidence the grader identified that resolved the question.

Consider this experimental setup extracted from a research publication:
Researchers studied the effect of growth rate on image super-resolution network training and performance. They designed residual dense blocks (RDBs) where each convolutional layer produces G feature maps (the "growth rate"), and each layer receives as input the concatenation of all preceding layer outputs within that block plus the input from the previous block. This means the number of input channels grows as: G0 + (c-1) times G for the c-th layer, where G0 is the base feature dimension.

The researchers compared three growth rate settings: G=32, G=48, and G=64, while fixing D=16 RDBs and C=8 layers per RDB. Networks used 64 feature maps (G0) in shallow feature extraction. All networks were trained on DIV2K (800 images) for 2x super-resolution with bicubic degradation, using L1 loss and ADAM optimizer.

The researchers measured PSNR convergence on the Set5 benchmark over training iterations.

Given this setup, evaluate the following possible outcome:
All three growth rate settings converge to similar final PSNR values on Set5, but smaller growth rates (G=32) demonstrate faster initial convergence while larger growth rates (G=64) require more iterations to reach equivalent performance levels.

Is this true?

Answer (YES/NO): NO